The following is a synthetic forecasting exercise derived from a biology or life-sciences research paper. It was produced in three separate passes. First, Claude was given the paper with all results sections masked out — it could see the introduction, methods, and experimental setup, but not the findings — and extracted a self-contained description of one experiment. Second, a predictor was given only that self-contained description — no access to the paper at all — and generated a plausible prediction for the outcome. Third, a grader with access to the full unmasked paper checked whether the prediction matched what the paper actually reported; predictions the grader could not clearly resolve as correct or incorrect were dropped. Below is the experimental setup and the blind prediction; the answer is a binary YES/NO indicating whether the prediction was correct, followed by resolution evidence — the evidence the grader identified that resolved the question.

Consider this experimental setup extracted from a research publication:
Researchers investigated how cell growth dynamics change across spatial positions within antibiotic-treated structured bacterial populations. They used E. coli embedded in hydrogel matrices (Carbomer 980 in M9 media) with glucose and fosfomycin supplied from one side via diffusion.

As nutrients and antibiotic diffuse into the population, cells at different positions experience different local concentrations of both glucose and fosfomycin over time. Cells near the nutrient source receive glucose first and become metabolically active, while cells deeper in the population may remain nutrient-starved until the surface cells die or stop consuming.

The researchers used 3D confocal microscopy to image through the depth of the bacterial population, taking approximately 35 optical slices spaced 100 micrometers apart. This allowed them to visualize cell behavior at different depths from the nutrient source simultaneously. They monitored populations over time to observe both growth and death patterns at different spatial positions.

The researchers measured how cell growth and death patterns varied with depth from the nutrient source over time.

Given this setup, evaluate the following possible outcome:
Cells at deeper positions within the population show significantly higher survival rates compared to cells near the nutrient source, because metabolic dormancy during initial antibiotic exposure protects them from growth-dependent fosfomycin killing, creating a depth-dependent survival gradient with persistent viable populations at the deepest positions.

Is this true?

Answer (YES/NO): NO